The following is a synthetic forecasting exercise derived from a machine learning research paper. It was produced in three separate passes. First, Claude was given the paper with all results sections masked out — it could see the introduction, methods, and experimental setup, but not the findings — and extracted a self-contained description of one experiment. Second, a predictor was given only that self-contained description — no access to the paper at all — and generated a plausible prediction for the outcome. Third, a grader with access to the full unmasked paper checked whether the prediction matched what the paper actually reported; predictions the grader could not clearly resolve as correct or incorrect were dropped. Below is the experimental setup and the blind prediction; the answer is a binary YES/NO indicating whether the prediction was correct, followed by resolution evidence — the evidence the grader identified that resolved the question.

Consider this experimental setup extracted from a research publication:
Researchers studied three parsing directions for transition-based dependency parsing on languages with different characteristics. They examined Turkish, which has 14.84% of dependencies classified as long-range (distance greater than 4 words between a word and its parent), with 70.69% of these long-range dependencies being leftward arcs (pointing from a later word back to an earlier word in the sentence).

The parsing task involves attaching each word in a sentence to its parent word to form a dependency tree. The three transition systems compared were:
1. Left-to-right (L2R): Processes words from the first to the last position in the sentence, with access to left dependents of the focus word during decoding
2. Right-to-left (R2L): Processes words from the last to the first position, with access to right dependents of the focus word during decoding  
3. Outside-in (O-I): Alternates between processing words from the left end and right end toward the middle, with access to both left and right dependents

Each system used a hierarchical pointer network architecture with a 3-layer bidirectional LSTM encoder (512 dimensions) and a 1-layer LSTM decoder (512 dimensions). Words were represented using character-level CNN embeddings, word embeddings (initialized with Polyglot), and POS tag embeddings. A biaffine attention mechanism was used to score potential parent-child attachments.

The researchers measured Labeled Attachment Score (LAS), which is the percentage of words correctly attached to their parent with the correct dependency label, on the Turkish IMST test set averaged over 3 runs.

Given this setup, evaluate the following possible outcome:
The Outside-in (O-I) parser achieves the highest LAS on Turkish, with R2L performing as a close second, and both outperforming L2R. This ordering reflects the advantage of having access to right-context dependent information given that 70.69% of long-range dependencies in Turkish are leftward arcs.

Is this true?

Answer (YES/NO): NO